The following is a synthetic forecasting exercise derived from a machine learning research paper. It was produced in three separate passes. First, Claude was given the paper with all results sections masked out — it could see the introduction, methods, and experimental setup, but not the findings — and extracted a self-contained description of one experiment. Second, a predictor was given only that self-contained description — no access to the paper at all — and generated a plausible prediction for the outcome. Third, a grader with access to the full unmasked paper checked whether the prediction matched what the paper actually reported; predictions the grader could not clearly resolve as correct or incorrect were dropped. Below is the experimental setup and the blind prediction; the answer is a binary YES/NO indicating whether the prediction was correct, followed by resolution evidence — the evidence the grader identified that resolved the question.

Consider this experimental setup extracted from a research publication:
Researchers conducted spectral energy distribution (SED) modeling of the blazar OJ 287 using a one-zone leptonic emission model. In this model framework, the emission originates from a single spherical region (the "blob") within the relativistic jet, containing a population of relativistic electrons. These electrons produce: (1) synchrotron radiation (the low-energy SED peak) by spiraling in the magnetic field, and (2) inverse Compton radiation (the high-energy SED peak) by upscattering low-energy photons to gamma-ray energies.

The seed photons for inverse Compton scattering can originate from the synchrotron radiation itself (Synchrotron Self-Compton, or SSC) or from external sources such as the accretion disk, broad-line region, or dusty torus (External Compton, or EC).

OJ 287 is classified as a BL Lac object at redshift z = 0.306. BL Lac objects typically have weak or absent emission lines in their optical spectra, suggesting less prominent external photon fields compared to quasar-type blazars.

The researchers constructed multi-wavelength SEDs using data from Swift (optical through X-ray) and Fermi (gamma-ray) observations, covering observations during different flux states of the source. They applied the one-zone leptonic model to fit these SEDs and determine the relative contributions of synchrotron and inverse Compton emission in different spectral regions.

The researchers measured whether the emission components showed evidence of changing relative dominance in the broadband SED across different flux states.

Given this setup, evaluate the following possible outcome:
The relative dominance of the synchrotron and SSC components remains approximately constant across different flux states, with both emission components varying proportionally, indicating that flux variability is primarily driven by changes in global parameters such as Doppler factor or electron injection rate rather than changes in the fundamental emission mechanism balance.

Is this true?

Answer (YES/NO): NO